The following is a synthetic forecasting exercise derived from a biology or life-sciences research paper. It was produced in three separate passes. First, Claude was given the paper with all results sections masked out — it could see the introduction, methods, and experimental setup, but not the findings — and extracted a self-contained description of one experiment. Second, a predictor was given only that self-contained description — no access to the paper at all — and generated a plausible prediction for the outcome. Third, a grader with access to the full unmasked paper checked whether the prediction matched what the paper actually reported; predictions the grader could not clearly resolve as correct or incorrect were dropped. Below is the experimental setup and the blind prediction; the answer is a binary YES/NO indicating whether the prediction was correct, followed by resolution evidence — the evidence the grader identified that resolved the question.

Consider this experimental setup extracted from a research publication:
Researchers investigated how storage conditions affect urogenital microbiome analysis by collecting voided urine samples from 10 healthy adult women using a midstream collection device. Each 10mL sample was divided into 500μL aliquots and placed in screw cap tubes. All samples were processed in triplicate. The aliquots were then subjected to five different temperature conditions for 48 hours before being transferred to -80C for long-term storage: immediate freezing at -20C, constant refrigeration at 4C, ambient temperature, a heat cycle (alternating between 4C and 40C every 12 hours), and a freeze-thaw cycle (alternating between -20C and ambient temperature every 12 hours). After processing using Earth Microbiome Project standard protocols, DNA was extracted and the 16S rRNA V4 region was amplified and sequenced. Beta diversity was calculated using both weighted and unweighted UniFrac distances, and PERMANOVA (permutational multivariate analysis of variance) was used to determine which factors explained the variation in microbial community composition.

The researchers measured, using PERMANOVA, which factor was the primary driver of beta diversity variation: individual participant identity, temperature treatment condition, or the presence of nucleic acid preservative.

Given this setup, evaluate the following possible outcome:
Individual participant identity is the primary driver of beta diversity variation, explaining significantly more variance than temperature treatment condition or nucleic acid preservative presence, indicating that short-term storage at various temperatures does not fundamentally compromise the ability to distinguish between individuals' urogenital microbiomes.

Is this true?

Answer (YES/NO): YES